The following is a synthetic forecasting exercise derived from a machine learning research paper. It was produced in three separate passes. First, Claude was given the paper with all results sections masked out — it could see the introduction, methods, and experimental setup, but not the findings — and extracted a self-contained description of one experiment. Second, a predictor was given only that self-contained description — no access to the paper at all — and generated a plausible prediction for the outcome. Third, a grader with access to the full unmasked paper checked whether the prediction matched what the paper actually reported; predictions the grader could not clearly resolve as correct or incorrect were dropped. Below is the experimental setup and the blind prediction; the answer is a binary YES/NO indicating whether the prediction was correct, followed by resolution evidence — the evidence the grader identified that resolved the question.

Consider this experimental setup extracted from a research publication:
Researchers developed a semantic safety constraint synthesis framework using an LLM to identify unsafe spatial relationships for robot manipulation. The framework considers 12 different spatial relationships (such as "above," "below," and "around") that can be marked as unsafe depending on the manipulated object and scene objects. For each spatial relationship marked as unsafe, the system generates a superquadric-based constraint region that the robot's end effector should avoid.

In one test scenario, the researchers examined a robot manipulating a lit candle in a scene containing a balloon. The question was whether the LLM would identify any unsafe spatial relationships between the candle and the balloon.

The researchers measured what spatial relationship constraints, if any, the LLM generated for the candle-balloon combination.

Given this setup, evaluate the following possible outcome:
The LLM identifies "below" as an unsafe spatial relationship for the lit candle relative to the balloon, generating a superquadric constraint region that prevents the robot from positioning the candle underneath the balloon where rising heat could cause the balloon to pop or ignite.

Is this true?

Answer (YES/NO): YES